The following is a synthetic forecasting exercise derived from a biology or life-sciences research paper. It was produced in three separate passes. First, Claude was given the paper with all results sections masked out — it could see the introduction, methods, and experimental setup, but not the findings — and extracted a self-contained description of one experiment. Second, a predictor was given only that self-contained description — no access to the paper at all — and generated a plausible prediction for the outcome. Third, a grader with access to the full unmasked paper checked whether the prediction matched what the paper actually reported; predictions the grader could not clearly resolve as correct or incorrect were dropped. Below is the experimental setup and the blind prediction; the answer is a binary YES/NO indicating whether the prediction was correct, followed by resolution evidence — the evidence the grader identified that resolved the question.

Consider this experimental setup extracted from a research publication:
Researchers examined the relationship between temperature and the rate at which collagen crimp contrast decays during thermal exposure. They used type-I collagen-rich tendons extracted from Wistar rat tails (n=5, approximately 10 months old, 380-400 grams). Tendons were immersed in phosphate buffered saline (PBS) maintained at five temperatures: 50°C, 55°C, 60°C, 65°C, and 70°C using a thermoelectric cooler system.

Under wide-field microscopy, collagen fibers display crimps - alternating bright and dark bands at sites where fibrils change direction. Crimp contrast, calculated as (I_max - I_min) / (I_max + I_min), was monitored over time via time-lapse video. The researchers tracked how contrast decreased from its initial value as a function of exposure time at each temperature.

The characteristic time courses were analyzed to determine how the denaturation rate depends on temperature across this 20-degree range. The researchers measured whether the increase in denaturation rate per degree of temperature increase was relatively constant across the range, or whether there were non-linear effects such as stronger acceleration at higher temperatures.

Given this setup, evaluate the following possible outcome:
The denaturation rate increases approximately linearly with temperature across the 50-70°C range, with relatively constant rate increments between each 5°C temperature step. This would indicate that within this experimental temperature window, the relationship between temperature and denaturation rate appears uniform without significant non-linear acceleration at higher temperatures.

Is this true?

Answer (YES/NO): NO